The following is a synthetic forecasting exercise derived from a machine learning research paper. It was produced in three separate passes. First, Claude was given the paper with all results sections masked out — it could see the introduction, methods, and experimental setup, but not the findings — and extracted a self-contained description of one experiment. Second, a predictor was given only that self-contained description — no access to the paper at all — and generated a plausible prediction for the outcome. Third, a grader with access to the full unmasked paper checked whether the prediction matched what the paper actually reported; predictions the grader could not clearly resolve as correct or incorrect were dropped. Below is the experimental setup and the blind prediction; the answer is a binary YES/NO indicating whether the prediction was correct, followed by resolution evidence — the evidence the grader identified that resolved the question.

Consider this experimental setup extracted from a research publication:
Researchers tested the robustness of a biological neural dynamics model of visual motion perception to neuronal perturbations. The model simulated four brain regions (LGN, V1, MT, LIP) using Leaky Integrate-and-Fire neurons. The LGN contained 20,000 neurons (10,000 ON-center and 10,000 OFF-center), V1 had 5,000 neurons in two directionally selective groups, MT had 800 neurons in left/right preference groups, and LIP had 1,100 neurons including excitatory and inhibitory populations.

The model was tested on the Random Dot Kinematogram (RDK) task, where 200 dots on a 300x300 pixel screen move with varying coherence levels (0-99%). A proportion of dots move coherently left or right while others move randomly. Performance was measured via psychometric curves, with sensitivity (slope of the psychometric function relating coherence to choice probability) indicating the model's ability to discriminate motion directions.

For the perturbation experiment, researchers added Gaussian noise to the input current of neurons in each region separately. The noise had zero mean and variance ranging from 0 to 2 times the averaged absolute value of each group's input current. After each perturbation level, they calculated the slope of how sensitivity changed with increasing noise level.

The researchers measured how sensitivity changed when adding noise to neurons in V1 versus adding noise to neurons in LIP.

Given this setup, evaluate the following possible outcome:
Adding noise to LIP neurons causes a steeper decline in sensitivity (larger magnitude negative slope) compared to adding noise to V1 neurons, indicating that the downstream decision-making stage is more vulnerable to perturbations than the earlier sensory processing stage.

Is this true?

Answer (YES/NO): NO